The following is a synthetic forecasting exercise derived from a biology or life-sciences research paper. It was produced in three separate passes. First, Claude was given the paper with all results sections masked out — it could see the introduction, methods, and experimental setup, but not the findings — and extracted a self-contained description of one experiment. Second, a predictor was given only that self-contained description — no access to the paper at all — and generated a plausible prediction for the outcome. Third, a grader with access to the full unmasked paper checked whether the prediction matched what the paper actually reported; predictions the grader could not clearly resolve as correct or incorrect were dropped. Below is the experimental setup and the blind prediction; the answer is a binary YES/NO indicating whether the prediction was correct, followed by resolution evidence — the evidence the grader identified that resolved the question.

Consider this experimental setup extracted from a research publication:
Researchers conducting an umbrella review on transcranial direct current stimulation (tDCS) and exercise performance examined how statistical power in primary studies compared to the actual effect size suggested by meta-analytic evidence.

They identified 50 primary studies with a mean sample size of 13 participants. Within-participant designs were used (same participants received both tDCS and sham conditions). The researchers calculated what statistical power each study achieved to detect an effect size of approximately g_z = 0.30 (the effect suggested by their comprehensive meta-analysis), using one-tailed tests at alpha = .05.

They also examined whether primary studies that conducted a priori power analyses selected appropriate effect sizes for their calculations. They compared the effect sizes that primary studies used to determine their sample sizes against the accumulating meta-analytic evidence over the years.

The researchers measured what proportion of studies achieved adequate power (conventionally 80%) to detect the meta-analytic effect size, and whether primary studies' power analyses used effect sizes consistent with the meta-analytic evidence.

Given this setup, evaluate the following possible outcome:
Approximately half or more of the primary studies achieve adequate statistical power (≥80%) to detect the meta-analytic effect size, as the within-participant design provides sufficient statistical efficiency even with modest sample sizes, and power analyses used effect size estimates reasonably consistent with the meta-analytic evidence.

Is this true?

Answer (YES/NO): NO